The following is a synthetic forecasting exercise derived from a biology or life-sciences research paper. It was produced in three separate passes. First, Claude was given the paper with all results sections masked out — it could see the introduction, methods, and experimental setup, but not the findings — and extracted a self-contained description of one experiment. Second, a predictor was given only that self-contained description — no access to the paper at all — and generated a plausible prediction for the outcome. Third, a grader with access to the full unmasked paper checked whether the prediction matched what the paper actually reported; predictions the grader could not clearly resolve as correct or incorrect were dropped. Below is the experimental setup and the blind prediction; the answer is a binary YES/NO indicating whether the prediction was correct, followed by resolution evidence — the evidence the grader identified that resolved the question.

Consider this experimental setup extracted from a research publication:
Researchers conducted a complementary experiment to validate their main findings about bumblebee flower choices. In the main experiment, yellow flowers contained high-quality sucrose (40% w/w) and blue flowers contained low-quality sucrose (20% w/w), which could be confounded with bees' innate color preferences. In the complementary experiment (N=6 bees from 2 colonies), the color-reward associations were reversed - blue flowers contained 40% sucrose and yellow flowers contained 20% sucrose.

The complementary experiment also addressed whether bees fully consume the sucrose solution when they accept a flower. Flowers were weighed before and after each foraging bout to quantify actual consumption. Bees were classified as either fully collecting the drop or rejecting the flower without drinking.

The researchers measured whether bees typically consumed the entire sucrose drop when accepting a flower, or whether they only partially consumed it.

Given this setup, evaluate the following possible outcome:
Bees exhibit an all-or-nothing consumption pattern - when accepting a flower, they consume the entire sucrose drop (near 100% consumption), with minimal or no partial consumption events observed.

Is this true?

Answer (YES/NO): YES